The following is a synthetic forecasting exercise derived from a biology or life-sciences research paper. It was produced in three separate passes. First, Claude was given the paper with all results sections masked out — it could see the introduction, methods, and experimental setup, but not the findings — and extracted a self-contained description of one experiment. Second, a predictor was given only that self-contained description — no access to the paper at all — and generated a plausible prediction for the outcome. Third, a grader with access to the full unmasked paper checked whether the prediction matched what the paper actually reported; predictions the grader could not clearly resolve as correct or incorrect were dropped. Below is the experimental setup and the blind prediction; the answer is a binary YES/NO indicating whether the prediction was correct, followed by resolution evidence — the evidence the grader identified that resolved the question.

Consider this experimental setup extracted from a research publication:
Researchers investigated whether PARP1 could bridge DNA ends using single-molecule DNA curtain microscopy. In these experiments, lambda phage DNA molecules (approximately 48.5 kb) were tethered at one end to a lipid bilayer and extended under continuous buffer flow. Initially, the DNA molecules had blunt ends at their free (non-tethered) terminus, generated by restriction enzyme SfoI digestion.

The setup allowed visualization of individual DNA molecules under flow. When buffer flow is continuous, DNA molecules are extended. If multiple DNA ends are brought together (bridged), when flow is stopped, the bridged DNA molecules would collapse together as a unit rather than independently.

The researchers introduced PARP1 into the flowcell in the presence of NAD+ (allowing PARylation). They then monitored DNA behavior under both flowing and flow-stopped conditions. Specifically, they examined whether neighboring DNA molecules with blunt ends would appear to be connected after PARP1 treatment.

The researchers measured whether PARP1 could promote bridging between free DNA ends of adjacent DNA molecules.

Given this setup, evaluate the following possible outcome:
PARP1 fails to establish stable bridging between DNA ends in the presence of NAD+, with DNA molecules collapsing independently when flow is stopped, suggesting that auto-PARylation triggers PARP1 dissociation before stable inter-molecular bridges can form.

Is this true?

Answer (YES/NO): NO